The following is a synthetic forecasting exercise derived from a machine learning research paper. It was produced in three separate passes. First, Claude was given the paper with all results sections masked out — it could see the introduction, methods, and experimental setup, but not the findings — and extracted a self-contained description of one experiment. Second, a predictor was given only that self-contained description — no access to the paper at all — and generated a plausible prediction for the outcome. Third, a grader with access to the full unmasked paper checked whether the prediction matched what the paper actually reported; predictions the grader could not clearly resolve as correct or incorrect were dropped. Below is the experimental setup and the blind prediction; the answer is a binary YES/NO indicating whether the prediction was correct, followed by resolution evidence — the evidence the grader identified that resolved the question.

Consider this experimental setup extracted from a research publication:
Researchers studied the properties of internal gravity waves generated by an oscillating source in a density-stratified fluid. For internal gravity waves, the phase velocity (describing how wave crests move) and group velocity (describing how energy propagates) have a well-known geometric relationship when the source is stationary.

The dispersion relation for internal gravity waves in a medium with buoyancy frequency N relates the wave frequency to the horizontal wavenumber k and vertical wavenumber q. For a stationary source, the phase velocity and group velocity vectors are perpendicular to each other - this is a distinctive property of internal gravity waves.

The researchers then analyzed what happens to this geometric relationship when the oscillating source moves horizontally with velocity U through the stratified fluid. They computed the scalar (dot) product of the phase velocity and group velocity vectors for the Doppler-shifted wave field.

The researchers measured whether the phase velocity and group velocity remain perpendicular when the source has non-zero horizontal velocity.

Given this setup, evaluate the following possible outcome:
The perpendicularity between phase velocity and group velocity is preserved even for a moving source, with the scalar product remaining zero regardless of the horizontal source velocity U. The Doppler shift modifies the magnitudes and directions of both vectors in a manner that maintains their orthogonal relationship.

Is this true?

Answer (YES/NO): NO